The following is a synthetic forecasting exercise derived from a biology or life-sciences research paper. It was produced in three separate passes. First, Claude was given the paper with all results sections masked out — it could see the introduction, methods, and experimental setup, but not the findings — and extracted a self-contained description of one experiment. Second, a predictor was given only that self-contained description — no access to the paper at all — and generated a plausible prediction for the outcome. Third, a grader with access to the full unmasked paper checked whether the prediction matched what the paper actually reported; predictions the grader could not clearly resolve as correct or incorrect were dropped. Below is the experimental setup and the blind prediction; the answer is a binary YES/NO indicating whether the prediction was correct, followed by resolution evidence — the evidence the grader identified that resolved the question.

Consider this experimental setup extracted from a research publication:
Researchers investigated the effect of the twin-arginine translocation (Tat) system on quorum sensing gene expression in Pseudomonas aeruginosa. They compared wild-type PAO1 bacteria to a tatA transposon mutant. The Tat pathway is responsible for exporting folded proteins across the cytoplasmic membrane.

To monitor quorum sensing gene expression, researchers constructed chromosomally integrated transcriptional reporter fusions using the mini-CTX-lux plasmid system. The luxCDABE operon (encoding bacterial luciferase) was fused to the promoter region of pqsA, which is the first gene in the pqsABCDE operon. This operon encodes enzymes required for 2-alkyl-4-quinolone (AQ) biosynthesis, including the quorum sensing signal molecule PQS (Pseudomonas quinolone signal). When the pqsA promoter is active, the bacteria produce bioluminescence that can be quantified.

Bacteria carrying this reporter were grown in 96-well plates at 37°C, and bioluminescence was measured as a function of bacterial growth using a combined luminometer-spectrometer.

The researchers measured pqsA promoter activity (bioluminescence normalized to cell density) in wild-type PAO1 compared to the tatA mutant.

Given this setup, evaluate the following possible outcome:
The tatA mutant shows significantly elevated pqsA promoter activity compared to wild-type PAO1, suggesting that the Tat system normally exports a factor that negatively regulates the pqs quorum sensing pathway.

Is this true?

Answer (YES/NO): NO